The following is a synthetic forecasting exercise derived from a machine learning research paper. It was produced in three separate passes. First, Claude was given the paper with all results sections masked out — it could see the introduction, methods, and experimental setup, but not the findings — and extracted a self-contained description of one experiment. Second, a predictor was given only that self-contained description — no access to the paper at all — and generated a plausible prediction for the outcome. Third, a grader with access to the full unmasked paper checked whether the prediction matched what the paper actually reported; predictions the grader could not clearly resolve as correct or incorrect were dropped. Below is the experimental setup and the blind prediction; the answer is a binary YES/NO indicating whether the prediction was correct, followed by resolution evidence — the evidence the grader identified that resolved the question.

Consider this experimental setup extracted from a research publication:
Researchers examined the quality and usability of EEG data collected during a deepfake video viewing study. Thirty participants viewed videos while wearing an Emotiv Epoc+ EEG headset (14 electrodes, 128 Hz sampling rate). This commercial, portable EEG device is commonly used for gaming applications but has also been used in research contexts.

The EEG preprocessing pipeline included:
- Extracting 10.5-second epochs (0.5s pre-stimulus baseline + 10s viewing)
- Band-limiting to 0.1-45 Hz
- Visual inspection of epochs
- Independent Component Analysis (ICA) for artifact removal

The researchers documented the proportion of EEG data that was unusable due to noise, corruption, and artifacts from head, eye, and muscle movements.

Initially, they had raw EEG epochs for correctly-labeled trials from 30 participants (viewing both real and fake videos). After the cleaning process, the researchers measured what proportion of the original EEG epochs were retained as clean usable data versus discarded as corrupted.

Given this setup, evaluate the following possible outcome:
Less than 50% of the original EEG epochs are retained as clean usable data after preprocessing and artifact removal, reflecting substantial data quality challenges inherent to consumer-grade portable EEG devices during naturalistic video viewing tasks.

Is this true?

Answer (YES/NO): YES